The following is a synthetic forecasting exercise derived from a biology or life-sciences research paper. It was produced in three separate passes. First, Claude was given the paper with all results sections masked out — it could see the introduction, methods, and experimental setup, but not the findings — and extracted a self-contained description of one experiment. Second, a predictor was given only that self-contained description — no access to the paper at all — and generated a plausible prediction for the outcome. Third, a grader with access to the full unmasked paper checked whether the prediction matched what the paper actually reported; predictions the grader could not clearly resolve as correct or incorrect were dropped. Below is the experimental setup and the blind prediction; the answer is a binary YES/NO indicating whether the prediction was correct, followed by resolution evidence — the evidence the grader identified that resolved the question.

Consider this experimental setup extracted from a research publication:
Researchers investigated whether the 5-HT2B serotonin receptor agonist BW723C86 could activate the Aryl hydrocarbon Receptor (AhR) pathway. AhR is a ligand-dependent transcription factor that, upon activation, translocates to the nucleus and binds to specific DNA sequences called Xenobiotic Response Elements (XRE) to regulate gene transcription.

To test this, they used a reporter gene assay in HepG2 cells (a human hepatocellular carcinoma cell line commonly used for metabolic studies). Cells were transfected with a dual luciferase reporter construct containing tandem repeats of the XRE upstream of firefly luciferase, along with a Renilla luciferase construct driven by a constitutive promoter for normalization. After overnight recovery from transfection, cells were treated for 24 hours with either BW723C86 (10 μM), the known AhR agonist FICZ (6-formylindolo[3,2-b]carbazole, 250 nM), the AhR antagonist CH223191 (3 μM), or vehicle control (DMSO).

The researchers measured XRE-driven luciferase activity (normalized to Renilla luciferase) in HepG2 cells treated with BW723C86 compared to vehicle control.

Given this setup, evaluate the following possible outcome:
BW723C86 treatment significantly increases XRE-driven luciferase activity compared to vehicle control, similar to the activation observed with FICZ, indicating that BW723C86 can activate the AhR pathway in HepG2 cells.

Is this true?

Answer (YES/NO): YES